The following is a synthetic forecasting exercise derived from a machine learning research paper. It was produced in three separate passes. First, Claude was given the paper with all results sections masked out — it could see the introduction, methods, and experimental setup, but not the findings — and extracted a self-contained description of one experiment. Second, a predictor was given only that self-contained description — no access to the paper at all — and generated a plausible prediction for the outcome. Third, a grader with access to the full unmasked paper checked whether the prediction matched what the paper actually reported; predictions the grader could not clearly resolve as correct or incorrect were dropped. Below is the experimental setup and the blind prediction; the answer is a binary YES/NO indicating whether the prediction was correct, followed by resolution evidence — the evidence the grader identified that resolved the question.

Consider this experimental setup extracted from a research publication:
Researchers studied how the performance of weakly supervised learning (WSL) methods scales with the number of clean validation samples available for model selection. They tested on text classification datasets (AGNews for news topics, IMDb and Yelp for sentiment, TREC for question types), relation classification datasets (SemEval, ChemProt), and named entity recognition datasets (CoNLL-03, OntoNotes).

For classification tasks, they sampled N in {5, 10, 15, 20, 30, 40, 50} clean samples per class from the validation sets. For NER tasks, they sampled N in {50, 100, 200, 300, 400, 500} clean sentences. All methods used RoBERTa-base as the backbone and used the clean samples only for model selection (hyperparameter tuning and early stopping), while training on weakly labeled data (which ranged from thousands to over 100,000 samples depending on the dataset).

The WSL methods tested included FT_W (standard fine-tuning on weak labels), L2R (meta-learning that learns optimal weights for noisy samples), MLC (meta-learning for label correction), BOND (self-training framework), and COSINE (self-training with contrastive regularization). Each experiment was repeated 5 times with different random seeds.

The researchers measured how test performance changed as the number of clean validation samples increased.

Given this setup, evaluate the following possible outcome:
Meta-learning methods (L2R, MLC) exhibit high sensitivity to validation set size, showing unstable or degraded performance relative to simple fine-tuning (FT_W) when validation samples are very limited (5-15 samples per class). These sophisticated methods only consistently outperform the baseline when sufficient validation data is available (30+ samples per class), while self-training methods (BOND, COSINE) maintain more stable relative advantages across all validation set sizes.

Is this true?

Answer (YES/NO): NO